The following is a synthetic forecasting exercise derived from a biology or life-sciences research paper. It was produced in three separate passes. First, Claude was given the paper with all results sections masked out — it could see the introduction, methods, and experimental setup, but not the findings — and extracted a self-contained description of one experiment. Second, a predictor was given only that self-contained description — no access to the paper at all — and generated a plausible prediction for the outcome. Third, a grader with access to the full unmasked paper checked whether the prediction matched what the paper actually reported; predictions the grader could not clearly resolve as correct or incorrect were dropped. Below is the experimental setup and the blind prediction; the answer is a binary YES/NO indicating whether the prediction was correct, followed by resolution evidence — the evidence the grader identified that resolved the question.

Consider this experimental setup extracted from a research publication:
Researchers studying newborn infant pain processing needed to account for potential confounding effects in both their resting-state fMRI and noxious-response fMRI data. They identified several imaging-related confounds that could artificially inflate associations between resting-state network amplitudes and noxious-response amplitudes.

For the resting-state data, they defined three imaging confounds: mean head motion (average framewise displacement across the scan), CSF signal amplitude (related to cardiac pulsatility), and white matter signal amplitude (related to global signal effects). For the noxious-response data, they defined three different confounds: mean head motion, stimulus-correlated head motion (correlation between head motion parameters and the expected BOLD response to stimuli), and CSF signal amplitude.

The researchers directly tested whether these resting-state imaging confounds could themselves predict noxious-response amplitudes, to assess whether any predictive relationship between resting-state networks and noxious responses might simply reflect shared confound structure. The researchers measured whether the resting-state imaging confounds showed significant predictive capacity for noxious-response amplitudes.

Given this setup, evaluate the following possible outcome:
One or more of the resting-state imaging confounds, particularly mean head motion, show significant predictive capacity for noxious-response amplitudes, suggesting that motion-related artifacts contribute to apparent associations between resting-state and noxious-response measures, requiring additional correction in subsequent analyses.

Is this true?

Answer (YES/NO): NO